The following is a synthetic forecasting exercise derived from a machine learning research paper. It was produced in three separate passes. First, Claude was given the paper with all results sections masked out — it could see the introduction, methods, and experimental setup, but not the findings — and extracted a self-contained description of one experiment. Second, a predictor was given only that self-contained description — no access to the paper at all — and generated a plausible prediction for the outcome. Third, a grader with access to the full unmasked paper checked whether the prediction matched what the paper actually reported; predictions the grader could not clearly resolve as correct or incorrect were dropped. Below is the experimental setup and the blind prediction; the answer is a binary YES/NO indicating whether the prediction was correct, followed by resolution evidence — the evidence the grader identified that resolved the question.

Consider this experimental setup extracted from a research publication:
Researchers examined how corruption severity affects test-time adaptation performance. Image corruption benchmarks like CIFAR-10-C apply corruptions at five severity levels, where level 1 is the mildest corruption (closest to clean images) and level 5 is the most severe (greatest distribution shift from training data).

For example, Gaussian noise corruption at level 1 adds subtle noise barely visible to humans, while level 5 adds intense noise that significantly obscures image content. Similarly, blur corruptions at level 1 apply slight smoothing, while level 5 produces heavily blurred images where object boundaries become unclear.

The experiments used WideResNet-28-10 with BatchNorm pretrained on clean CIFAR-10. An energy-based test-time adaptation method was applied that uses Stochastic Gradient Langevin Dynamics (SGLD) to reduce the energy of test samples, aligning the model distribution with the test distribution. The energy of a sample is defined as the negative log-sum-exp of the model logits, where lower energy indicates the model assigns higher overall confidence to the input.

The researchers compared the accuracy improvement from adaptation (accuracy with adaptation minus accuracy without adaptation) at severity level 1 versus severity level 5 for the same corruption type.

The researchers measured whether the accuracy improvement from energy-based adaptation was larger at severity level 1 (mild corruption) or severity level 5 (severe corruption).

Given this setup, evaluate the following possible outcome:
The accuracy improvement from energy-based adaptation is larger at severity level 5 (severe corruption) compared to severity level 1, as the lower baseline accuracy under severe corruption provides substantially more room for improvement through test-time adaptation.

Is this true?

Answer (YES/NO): YES